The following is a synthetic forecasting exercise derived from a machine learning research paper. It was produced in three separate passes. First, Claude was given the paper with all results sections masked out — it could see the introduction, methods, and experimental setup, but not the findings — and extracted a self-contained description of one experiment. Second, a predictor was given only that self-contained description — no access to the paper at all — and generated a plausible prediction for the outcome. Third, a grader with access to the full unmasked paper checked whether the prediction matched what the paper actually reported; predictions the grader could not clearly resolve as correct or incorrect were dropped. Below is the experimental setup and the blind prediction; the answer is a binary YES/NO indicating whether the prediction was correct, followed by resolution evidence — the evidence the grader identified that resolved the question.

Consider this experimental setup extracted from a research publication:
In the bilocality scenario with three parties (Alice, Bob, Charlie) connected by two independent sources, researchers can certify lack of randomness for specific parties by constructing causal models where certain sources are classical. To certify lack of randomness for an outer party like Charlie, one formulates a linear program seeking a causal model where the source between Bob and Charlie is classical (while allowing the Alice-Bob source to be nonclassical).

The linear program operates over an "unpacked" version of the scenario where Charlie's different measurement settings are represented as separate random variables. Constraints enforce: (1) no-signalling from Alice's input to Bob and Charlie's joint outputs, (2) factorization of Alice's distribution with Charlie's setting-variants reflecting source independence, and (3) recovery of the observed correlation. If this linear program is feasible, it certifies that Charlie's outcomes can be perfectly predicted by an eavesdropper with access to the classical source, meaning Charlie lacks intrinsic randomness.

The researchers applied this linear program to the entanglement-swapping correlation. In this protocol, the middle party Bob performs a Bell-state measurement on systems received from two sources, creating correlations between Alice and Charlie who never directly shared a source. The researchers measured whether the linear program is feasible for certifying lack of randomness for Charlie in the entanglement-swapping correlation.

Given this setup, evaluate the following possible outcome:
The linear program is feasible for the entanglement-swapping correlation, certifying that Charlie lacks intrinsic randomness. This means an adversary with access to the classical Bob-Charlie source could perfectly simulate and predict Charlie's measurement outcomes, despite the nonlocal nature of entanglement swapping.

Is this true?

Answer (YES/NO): NO